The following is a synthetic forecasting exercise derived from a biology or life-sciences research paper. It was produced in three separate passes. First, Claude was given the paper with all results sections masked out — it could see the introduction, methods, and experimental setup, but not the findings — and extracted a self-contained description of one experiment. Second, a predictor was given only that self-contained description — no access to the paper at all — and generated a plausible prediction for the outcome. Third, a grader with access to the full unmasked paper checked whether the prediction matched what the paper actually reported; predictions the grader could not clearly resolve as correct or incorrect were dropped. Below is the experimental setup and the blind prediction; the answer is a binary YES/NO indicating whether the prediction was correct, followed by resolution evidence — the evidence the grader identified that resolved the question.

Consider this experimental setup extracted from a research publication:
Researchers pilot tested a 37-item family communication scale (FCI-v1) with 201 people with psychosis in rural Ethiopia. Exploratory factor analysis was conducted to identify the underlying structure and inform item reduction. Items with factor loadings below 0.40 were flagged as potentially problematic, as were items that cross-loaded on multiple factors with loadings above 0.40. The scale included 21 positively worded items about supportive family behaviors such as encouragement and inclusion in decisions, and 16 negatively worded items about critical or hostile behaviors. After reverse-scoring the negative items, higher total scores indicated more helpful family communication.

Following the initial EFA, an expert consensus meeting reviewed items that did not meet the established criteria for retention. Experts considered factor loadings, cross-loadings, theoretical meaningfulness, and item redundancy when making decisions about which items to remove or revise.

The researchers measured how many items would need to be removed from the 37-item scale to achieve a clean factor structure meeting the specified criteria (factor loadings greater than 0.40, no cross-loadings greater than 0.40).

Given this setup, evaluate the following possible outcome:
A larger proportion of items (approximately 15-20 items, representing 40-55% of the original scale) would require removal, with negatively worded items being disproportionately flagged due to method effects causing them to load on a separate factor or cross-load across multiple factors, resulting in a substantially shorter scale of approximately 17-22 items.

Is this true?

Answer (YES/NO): NO